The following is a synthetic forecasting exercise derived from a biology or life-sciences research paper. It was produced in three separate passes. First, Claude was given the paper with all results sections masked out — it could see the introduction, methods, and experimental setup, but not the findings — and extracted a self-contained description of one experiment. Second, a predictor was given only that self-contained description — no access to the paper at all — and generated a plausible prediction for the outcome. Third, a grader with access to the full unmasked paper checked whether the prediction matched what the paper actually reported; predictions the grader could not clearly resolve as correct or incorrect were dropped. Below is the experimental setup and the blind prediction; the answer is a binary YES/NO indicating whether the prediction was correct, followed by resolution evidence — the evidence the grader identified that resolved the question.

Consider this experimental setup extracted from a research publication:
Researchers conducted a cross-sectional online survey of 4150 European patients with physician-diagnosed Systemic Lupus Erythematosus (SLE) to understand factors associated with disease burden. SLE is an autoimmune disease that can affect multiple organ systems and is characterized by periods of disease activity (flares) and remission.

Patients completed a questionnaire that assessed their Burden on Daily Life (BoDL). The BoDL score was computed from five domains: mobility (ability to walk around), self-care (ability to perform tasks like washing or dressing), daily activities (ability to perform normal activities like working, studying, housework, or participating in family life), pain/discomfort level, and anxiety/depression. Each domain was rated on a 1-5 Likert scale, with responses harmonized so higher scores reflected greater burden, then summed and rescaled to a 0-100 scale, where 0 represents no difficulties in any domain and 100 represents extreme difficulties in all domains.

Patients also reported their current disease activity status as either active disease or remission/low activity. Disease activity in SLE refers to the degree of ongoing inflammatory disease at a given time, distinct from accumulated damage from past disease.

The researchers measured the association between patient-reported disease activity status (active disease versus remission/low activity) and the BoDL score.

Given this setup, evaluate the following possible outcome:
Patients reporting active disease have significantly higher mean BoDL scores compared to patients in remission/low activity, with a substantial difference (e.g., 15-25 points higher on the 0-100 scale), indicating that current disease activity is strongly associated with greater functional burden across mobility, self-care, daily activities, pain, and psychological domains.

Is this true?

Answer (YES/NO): NO